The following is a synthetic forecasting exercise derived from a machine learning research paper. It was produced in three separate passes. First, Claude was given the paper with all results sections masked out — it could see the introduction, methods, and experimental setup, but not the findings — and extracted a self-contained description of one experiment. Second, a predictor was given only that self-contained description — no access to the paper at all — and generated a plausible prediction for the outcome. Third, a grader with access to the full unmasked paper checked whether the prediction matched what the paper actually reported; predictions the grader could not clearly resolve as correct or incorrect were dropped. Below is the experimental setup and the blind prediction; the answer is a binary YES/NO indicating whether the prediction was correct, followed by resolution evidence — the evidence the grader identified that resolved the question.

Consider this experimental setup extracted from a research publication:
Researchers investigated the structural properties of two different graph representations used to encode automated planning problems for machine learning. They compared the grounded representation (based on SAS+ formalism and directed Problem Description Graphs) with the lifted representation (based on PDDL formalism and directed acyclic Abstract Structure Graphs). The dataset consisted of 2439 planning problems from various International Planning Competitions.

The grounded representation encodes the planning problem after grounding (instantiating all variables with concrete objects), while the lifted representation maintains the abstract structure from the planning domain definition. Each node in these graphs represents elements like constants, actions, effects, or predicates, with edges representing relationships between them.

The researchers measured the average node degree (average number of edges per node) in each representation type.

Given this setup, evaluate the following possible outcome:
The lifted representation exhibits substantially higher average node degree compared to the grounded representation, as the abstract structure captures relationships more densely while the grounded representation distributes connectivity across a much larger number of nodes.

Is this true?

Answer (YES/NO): NO